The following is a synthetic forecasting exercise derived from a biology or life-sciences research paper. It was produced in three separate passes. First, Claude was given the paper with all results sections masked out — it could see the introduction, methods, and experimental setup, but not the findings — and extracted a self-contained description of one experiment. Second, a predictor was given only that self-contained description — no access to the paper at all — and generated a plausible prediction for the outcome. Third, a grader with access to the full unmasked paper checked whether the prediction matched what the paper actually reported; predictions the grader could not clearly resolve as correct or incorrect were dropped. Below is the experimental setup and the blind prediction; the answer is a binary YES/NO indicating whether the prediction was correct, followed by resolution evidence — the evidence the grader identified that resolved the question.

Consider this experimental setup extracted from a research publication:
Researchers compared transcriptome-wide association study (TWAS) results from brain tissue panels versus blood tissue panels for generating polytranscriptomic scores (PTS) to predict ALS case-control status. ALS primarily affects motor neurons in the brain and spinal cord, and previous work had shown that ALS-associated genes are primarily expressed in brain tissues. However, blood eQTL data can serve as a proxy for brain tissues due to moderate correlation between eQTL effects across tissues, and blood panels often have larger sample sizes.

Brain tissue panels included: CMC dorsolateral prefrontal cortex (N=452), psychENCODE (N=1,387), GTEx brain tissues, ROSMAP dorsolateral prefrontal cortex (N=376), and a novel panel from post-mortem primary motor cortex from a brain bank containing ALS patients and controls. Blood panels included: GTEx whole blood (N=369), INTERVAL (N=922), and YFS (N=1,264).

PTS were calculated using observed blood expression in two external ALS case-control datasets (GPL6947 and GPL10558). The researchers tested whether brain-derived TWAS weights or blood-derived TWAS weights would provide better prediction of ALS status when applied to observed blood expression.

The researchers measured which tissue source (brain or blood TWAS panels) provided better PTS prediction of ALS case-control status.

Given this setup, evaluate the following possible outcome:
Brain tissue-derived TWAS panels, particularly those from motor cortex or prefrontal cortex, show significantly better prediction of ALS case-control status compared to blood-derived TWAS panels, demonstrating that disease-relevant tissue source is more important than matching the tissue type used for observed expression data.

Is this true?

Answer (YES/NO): NO